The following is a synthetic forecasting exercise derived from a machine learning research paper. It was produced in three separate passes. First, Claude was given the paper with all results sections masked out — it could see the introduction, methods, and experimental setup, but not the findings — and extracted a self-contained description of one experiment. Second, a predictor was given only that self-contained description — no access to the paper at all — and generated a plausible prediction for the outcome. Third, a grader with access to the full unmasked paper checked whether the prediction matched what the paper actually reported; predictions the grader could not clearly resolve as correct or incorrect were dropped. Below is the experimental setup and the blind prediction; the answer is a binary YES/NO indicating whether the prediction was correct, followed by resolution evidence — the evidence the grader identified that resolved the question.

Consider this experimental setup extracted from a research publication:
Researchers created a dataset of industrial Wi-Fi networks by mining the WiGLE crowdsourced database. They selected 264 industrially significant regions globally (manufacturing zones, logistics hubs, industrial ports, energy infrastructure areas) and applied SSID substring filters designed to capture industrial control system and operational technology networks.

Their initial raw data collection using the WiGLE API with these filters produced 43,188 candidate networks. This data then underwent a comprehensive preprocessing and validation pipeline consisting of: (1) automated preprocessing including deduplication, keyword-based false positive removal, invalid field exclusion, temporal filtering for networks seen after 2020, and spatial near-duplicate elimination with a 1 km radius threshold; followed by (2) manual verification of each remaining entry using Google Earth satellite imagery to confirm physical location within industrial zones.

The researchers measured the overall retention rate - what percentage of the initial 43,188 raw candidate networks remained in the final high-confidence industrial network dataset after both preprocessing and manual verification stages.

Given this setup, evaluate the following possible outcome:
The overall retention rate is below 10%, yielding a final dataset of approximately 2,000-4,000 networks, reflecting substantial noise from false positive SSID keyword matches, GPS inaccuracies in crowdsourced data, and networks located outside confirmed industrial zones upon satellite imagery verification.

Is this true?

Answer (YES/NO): NO